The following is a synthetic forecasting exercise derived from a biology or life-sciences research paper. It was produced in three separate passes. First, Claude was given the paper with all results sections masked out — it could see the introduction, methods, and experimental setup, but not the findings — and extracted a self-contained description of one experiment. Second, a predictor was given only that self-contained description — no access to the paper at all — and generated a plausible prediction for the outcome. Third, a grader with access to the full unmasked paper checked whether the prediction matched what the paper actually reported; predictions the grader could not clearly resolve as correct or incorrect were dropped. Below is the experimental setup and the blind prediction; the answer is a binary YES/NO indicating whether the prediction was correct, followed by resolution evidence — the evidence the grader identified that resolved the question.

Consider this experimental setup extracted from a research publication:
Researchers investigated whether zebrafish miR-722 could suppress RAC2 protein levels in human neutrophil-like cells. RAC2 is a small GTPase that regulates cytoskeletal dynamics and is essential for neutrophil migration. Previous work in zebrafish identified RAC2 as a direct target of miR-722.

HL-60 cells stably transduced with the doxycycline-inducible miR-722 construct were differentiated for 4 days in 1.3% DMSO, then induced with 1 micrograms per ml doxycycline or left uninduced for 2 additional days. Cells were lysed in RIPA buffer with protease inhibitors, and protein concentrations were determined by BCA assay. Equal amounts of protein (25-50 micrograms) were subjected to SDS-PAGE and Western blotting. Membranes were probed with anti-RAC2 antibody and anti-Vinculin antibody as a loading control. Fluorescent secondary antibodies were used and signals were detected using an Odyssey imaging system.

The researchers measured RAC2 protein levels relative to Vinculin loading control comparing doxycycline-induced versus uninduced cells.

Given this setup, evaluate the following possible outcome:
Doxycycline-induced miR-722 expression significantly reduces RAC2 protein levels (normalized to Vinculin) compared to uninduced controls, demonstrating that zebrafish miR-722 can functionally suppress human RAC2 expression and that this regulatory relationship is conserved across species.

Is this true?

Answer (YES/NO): YES